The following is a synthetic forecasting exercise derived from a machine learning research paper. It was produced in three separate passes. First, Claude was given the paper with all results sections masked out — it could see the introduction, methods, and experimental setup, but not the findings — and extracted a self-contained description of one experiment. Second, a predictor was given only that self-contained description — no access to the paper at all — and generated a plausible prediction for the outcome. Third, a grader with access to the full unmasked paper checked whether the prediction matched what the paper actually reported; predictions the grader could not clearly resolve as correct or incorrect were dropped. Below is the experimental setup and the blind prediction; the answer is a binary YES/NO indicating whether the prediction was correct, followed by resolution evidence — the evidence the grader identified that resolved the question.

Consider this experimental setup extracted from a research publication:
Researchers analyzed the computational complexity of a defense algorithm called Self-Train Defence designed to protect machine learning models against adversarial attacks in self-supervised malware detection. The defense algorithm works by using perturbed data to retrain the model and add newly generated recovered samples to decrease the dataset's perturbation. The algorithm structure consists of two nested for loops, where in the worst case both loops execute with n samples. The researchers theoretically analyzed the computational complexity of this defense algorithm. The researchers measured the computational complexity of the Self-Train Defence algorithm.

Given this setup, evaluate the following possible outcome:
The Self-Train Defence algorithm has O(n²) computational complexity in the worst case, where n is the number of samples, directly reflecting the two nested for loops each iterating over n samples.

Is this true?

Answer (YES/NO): YES